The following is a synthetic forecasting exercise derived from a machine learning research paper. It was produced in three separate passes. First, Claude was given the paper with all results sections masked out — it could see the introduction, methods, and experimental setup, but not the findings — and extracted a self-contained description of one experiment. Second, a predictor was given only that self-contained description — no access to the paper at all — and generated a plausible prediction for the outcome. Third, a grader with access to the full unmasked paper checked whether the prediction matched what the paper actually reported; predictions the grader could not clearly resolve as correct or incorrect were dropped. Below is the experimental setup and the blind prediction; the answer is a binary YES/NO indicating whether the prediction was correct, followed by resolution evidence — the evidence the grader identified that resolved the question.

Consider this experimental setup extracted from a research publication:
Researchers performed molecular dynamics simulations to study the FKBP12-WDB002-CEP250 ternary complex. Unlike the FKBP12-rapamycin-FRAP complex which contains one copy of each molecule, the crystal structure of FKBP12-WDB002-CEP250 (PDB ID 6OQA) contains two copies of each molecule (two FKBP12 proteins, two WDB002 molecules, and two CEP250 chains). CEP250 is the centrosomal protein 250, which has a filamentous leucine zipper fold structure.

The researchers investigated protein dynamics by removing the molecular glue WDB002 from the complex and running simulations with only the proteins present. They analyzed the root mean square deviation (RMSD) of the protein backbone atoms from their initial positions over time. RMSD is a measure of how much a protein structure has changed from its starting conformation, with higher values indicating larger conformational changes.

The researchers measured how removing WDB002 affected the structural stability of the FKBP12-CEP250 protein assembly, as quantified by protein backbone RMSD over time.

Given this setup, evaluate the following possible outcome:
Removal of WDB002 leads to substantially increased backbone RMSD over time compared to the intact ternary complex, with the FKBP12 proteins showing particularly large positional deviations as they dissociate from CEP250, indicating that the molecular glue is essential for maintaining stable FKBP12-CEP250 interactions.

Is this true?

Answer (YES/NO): NO